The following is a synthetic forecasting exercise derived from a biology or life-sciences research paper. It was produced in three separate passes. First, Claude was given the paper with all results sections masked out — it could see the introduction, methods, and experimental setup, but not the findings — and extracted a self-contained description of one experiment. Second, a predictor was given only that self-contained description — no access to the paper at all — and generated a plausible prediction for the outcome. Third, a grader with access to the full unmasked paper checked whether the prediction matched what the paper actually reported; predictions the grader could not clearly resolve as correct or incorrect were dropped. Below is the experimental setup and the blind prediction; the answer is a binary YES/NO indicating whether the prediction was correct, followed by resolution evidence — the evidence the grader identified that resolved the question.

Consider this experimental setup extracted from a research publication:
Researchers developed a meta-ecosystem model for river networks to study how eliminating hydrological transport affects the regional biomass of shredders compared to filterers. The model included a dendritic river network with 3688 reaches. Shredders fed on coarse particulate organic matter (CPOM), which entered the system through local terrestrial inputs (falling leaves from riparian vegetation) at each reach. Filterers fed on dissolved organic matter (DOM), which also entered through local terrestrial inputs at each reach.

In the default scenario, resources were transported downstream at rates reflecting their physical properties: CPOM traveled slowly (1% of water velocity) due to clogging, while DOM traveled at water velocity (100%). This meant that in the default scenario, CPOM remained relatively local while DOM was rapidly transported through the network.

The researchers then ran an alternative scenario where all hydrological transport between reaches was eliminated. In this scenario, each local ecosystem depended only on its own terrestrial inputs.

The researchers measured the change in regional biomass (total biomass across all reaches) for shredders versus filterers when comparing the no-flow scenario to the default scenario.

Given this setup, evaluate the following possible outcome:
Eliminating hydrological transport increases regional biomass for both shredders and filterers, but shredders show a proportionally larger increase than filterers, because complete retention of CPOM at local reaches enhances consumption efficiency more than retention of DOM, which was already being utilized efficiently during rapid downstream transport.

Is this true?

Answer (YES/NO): NO